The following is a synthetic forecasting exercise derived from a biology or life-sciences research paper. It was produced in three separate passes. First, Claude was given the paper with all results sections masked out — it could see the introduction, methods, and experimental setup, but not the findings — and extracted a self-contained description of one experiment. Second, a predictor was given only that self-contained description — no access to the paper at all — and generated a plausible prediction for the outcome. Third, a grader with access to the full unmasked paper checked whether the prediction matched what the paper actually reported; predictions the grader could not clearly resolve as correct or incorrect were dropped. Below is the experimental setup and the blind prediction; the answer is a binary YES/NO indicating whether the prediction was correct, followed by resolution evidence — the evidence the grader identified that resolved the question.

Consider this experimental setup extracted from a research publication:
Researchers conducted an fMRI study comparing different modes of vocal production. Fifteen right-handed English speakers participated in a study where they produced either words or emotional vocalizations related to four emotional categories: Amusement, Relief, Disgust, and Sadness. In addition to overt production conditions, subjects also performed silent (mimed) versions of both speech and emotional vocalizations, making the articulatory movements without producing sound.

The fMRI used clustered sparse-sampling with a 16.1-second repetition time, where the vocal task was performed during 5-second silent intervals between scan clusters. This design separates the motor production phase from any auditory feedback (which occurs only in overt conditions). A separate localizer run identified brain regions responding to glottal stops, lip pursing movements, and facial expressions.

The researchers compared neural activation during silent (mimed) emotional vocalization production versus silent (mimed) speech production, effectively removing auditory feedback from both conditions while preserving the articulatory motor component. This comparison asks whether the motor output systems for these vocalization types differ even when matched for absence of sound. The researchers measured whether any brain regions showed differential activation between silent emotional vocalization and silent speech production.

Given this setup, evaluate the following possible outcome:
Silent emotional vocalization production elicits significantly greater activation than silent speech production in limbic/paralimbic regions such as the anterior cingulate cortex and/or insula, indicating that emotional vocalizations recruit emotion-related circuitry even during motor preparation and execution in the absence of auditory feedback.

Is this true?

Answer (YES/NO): NO